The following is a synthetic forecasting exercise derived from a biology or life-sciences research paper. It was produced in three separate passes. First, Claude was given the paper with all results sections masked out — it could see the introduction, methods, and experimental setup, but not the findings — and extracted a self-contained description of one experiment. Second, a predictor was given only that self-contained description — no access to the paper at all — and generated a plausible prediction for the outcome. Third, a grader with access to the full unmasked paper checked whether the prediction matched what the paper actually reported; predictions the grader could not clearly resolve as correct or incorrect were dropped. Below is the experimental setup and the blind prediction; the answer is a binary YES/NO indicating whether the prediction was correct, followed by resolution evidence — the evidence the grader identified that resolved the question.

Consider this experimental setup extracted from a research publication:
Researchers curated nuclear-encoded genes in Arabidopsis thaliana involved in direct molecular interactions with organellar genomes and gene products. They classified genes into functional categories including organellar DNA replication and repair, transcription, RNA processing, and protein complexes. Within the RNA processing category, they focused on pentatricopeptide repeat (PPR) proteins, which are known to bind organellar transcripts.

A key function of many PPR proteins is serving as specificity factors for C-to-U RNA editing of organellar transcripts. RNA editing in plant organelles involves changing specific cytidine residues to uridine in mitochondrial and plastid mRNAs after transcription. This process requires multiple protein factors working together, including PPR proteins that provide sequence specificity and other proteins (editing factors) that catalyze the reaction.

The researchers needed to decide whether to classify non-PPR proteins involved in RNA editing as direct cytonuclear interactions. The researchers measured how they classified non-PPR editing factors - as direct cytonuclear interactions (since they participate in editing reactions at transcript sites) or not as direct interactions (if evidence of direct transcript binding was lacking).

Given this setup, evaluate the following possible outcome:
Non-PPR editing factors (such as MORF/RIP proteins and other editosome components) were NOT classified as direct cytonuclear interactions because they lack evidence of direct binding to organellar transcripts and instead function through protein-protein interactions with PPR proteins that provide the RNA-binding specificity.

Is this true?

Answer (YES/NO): YES